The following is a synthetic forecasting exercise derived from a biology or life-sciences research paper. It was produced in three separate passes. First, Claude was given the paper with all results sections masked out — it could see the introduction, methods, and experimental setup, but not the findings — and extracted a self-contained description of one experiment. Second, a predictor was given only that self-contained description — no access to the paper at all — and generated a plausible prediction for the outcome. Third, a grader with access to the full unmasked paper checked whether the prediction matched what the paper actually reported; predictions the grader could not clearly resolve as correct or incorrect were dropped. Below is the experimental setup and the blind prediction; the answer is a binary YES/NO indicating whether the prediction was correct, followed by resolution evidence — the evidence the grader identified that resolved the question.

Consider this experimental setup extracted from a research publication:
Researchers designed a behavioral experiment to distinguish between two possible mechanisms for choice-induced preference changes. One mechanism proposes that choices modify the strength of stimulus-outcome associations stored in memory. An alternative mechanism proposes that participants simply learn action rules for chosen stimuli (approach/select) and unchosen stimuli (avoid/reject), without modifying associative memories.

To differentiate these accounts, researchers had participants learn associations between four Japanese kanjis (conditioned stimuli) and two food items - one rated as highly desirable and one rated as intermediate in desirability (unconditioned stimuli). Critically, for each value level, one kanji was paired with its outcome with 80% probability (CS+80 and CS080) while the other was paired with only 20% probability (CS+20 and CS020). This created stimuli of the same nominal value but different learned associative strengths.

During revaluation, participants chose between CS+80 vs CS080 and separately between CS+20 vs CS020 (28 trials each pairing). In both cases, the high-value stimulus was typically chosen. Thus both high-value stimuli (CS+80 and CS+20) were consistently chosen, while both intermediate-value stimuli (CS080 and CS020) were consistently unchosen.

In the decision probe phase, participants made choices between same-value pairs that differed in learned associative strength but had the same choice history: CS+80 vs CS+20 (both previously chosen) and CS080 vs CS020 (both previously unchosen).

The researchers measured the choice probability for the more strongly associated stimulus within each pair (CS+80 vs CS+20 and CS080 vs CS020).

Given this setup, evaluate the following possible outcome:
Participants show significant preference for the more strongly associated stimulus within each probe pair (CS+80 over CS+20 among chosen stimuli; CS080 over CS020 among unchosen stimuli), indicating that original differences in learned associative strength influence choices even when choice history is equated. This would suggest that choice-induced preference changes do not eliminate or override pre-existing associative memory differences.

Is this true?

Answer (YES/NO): NO